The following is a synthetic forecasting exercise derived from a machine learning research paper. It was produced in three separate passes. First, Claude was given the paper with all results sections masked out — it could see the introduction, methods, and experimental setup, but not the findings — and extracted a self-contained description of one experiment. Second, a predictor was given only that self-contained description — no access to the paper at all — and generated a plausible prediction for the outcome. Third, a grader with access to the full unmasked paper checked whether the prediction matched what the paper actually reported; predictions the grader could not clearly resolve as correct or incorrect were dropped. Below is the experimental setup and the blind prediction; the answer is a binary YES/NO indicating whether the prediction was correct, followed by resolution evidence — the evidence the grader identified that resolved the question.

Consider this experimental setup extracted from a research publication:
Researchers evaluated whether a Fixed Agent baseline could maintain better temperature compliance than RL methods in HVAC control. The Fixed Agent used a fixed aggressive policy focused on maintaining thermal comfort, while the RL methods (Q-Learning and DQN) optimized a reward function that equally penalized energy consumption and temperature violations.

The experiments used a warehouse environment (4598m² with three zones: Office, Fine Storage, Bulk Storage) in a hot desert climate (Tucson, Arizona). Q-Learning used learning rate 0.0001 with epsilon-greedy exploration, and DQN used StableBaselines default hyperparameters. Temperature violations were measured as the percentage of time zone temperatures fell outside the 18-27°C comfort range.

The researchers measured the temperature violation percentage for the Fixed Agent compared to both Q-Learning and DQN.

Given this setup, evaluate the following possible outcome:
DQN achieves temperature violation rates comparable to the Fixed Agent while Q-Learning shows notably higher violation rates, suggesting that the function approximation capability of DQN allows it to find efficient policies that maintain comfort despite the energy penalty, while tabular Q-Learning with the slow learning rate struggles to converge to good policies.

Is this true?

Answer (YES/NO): NO